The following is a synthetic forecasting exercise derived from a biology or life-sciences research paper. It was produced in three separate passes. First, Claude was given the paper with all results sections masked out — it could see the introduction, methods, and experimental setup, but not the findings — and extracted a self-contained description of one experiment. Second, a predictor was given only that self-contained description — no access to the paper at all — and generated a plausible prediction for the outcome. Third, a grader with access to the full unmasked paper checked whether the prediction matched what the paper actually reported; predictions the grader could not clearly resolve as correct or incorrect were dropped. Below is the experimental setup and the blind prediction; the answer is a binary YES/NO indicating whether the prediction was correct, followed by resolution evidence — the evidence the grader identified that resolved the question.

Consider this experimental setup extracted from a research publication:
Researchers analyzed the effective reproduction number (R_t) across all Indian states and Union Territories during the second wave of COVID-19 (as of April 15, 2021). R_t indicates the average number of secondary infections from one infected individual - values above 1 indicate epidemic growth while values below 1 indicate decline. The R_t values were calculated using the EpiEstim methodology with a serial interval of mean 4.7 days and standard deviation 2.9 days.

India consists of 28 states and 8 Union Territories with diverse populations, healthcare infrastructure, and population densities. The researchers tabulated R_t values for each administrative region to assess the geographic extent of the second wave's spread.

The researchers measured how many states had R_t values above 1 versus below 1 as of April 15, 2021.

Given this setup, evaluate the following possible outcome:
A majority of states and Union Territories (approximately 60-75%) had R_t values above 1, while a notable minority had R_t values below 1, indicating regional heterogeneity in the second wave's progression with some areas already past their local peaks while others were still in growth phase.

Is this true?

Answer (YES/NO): NO